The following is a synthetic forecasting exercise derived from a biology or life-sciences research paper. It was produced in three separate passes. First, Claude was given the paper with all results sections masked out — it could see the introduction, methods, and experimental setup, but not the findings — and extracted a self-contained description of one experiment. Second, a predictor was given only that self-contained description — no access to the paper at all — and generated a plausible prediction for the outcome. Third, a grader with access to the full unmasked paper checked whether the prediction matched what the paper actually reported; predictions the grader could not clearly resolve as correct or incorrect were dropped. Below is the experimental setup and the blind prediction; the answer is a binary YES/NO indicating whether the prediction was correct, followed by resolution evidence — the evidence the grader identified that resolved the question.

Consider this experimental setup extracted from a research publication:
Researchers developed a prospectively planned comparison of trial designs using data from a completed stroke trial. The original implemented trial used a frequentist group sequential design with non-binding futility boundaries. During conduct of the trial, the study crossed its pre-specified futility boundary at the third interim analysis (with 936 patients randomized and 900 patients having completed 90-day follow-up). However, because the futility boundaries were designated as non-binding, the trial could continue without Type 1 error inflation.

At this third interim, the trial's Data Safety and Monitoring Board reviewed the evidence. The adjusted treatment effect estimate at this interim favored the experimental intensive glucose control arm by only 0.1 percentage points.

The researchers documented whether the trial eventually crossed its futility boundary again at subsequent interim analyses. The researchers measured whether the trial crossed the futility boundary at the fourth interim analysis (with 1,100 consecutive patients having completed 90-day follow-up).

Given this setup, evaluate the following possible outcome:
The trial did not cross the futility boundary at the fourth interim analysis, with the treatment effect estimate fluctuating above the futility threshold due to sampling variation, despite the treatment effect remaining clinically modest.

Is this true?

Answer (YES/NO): NO